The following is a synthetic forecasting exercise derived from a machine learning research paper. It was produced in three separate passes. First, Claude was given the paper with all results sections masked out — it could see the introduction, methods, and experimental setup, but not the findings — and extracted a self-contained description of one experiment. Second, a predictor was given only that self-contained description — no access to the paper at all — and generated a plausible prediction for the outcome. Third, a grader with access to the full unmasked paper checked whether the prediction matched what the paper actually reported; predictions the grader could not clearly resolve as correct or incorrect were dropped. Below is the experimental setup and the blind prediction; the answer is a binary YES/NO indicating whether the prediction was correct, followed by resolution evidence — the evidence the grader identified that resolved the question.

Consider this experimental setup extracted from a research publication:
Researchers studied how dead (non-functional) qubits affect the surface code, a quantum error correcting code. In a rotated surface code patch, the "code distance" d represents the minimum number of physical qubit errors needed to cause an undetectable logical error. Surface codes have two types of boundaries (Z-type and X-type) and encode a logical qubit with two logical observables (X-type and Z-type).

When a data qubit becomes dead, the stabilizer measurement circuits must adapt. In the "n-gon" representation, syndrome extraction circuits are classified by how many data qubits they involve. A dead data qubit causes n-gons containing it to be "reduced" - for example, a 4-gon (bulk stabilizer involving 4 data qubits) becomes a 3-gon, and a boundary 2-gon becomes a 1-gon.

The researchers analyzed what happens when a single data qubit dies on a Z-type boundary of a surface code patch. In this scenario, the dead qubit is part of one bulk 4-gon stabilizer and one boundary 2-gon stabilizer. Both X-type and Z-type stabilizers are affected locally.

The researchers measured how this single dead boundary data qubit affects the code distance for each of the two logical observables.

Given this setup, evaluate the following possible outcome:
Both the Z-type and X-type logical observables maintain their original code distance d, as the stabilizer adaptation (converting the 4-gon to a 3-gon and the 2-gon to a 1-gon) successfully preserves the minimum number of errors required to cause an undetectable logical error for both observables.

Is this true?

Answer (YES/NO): NO